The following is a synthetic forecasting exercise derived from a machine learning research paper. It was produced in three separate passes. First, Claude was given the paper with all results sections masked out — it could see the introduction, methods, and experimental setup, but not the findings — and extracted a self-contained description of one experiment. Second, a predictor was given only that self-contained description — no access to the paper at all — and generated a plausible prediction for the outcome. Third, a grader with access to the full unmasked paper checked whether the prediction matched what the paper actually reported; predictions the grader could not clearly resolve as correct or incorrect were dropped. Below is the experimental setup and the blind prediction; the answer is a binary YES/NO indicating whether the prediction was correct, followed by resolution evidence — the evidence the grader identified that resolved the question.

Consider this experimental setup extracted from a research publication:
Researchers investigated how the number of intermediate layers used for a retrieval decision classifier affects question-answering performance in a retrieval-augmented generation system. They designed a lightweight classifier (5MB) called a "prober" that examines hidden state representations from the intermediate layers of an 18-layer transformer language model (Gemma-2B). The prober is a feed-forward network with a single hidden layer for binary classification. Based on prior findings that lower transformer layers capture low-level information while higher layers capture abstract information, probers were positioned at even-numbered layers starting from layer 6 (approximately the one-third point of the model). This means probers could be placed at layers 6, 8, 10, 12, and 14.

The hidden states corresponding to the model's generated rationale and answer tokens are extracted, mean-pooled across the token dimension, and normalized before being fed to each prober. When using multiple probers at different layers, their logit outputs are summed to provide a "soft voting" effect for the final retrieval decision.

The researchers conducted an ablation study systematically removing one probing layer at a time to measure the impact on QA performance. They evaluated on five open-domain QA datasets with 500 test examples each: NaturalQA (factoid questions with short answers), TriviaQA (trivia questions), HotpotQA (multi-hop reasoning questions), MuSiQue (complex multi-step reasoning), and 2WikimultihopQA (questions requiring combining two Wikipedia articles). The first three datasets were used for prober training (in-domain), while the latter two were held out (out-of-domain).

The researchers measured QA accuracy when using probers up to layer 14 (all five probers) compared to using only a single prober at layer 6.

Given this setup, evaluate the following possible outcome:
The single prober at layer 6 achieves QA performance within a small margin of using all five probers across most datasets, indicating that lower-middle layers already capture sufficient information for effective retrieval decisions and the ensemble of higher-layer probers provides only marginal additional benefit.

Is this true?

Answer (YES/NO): NO